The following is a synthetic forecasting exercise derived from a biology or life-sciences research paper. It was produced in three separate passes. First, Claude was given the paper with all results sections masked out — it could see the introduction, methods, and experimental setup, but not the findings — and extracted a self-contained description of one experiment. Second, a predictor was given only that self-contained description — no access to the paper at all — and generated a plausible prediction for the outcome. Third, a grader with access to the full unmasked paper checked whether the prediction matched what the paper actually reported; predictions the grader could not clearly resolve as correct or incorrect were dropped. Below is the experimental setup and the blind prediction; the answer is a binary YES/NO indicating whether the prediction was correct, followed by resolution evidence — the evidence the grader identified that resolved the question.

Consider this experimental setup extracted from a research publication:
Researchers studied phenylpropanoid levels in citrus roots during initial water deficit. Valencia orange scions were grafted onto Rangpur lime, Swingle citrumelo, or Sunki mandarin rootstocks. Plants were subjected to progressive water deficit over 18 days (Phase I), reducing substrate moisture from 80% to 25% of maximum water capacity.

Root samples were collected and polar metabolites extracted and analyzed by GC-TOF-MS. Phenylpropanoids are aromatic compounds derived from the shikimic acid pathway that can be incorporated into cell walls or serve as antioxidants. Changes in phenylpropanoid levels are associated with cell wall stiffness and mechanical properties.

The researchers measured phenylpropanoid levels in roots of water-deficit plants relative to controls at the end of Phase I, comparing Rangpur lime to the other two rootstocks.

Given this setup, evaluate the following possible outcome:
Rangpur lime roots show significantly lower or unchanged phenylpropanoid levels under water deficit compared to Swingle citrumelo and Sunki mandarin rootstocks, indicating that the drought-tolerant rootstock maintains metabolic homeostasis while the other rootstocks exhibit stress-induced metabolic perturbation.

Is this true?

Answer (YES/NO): NO